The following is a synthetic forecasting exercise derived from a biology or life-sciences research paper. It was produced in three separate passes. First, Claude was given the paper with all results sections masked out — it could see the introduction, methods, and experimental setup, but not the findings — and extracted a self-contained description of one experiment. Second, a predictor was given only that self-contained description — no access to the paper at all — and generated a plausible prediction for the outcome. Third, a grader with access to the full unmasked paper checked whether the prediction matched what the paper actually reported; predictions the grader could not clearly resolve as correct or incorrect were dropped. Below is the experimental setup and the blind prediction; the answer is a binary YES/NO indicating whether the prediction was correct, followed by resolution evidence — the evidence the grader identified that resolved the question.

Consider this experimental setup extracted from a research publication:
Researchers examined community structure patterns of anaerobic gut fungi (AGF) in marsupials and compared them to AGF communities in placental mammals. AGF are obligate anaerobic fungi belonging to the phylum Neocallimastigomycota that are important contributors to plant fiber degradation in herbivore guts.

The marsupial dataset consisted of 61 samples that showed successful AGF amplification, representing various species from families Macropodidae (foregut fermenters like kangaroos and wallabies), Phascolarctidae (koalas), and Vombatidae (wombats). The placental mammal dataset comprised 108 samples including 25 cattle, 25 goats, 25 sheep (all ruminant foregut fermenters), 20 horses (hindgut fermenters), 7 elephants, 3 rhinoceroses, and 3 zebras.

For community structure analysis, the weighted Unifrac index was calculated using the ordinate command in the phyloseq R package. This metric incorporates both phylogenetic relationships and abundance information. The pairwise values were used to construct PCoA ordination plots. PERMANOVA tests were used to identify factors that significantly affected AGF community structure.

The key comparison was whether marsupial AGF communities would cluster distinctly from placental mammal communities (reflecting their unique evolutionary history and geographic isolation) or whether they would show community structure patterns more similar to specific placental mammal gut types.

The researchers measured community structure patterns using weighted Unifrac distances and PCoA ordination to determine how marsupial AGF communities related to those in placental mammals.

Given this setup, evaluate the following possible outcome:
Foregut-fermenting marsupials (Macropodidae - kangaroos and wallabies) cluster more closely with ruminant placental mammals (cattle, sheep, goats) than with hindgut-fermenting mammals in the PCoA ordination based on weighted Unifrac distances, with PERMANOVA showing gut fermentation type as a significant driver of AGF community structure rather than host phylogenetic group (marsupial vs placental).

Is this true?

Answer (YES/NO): NO